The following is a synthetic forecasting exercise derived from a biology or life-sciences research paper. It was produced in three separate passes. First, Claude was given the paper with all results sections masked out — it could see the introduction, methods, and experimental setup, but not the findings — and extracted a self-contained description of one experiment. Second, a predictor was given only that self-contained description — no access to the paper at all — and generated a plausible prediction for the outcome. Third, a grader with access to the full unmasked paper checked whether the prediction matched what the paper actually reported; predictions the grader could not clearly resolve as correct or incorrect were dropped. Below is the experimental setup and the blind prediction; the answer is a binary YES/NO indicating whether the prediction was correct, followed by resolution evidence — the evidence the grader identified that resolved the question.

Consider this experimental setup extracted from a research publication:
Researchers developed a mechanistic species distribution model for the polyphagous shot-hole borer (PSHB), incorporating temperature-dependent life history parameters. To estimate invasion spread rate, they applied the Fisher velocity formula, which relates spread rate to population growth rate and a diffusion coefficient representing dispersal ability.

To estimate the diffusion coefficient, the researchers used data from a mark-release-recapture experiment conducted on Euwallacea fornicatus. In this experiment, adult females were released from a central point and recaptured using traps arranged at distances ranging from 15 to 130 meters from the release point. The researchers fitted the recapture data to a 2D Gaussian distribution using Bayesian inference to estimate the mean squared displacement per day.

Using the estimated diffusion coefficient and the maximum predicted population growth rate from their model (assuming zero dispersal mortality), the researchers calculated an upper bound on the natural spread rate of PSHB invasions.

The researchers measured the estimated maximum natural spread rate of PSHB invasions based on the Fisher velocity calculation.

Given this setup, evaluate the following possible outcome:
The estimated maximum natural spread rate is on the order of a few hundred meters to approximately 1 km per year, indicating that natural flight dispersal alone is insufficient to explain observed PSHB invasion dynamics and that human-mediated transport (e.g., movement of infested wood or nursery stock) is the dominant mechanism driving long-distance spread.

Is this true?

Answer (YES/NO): NO